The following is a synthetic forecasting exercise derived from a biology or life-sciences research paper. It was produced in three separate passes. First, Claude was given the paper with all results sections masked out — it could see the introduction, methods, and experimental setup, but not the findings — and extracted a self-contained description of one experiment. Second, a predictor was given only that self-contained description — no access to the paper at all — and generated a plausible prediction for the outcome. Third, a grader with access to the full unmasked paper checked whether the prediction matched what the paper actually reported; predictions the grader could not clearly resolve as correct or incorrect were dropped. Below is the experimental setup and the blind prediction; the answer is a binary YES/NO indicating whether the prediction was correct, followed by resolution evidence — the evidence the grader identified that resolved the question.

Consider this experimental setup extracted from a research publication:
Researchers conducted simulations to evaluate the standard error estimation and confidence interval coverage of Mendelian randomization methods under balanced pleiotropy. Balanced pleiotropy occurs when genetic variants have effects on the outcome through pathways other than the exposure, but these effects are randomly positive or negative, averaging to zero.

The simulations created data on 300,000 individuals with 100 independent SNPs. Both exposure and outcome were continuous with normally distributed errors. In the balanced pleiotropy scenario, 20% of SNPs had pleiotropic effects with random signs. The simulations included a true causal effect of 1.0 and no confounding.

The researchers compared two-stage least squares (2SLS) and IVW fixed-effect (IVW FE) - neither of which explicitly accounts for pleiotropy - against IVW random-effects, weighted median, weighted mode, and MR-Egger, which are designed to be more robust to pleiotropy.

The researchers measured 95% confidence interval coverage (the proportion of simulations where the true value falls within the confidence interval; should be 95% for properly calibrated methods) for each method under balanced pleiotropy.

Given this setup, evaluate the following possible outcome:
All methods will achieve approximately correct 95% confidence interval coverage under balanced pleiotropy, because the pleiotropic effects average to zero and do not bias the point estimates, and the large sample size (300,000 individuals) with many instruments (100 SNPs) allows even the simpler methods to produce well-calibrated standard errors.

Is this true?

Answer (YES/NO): NO